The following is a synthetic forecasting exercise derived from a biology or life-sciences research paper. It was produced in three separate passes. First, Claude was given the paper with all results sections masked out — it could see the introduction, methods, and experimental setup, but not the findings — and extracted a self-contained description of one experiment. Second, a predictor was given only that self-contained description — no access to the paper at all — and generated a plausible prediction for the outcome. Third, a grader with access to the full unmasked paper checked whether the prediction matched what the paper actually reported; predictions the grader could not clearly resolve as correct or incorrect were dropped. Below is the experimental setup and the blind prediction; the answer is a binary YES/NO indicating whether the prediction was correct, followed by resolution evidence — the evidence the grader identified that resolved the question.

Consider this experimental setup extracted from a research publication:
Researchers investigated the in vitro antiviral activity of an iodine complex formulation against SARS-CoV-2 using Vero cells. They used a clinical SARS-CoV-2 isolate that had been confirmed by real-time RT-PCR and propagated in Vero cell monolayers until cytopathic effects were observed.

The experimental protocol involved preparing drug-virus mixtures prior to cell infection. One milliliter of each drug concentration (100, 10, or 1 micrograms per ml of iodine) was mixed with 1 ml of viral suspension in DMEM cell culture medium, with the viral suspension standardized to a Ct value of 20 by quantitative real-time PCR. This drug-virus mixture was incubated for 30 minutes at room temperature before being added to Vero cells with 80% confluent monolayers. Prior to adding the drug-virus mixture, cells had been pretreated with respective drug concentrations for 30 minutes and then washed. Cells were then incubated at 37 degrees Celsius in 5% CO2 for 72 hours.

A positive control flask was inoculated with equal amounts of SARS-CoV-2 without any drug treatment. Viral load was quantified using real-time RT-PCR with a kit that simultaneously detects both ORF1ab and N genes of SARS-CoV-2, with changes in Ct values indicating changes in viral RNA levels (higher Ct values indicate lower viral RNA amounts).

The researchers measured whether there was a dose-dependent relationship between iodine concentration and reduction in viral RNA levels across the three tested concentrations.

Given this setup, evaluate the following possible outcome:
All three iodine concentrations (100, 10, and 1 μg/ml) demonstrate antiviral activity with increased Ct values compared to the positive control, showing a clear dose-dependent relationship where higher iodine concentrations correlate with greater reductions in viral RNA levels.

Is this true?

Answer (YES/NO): NO